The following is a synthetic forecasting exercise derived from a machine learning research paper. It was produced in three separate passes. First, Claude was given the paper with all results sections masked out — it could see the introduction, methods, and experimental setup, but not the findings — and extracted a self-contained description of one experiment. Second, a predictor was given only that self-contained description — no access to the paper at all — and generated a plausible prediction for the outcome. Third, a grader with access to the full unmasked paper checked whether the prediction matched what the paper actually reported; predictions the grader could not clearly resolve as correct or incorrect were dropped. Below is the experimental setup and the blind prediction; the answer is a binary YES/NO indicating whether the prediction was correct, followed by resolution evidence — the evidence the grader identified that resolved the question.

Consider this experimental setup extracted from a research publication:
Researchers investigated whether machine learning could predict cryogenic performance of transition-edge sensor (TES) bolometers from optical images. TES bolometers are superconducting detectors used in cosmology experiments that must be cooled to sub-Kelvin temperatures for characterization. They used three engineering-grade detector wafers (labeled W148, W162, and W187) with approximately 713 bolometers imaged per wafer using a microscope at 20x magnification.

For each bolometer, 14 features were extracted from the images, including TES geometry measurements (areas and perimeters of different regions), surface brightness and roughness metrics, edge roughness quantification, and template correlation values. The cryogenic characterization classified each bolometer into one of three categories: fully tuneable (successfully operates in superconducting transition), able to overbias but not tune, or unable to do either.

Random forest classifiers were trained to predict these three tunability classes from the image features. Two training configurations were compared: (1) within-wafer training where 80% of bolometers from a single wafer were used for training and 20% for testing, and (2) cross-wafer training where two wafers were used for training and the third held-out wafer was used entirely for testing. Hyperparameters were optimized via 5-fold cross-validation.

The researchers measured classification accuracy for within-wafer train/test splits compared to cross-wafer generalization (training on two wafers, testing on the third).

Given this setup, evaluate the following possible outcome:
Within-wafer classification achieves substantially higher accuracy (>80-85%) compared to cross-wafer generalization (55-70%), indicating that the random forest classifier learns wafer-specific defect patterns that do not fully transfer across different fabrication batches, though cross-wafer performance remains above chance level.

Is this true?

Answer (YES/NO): NO